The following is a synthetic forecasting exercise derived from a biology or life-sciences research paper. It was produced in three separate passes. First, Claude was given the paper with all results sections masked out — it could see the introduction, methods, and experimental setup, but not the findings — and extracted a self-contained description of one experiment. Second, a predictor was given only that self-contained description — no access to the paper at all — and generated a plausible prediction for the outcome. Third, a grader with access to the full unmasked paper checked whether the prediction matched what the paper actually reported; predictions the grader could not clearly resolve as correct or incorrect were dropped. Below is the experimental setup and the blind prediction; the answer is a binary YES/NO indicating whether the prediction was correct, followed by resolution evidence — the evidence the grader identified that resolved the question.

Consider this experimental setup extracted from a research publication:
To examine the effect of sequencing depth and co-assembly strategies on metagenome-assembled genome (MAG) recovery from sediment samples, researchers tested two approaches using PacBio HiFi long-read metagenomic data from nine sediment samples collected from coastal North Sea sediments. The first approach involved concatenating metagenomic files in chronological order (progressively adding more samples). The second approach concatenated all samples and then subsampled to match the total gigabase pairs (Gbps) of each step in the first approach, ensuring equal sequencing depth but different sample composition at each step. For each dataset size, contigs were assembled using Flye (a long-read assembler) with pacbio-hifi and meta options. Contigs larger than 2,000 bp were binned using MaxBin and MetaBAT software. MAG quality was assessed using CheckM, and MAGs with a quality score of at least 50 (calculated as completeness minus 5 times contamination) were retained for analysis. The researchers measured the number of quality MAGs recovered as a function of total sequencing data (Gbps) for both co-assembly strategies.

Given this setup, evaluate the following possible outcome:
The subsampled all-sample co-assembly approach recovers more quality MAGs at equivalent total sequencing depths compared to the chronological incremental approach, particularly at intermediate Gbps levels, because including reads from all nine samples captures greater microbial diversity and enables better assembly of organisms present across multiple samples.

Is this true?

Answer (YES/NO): NO